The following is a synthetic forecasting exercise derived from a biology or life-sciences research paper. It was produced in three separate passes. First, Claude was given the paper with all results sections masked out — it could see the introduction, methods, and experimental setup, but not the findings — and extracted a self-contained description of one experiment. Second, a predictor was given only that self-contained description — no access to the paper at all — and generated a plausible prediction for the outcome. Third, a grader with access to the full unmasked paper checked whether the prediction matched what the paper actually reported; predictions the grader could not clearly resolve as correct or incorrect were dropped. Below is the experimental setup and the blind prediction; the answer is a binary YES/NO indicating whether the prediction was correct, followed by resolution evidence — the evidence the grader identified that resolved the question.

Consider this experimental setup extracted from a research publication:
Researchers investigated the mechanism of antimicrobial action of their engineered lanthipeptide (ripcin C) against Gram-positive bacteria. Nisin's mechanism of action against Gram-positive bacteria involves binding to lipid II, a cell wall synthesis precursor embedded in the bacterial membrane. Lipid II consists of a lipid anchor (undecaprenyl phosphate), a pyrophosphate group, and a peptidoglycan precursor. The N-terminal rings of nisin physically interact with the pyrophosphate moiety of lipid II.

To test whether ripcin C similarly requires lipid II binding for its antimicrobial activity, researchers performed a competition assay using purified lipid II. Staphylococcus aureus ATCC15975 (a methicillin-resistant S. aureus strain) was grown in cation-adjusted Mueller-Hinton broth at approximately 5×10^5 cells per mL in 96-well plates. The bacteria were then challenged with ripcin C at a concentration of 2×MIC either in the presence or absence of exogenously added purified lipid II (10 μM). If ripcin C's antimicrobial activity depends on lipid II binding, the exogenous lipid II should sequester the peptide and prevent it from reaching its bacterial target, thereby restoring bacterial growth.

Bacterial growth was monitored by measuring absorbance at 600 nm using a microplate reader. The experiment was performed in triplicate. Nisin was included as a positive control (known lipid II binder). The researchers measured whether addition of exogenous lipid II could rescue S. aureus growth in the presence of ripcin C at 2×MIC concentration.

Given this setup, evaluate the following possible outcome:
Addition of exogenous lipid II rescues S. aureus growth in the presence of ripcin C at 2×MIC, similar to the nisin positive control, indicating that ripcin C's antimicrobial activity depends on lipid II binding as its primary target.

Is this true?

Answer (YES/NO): YES